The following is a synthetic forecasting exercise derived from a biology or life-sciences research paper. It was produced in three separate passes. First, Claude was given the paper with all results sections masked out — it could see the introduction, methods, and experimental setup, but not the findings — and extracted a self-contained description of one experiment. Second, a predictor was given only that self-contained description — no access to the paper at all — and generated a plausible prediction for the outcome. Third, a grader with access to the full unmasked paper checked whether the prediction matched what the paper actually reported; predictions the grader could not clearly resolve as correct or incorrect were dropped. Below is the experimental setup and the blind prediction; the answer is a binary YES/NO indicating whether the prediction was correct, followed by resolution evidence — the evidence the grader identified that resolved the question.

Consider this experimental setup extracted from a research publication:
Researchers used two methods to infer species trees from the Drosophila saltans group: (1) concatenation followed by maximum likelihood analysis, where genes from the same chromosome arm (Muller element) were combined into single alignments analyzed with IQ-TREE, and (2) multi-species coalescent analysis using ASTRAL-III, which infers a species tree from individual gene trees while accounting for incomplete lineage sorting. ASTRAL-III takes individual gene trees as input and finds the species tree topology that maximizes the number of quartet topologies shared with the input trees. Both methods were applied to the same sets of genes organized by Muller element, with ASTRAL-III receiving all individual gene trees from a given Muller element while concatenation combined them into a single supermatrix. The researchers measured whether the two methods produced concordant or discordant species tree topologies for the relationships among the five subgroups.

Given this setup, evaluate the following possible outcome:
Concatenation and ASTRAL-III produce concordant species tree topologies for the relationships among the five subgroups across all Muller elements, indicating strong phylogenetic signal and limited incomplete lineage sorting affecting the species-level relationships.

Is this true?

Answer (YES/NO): YES